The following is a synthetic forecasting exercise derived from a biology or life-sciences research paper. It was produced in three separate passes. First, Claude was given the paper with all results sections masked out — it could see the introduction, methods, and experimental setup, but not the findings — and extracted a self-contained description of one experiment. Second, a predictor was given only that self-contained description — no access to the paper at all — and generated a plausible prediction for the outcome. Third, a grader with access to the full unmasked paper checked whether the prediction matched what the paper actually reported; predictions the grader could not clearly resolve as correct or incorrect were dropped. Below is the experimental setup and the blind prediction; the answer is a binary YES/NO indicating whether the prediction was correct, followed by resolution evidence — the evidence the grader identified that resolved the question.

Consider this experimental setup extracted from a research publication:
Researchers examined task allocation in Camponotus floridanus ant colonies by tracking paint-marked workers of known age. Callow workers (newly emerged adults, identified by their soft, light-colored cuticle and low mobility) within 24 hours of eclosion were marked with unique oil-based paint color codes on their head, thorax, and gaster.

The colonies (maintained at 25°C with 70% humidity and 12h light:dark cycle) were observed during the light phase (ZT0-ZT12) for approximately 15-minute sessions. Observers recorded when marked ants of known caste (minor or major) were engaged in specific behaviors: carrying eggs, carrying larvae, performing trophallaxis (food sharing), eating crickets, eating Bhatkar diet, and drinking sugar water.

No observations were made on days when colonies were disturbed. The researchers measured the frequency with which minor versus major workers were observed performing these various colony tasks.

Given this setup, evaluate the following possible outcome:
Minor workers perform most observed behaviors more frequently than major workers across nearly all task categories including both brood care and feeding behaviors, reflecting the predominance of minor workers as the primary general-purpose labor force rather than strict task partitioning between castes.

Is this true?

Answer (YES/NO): YES